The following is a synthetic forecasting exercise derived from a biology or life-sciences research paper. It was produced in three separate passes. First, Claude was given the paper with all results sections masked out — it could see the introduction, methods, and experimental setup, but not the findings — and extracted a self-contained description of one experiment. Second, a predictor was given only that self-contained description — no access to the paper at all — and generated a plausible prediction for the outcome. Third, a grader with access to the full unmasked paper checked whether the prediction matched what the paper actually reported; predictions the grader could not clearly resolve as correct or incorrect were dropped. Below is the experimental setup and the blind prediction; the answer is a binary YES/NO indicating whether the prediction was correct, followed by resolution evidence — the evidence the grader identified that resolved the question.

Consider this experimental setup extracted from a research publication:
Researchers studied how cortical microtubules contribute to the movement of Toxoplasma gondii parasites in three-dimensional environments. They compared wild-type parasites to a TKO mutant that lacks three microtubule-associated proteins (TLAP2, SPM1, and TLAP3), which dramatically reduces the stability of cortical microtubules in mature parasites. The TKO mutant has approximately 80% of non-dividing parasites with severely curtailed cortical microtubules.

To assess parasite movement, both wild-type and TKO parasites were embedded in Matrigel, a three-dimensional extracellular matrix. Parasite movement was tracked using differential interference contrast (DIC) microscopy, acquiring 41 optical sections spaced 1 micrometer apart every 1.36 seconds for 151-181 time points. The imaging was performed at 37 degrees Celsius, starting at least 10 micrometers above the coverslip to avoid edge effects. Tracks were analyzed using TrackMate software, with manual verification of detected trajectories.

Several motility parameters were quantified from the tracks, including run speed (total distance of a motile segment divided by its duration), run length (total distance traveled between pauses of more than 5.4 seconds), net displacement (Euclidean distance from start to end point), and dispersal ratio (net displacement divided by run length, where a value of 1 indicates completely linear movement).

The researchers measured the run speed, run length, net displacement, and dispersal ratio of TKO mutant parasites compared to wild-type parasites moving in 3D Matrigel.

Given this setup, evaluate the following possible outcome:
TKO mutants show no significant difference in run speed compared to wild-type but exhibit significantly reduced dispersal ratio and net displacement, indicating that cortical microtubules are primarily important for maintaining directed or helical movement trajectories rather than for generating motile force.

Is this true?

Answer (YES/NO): NO